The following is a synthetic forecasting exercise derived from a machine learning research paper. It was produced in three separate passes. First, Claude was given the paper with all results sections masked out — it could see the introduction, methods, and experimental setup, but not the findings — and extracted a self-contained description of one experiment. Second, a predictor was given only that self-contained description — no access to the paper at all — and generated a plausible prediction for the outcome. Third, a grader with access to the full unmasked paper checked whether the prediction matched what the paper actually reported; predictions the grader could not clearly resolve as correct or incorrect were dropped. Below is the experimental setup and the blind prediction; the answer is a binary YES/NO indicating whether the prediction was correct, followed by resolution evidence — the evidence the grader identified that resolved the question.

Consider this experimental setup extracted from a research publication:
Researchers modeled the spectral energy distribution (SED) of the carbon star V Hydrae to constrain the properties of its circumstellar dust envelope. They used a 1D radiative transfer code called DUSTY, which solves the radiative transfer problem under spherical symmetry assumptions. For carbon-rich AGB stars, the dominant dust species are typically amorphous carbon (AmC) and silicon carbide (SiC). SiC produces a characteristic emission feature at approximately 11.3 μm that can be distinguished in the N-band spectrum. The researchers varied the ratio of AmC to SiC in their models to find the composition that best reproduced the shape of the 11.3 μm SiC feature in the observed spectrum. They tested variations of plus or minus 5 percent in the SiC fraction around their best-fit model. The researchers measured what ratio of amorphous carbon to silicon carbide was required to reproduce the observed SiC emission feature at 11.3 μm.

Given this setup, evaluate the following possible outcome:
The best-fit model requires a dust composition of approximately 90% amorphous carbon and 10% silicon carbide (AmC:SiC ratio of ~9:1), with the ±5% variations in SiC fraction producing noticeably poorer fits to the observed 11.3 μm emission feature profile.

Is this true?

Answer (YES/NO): YES